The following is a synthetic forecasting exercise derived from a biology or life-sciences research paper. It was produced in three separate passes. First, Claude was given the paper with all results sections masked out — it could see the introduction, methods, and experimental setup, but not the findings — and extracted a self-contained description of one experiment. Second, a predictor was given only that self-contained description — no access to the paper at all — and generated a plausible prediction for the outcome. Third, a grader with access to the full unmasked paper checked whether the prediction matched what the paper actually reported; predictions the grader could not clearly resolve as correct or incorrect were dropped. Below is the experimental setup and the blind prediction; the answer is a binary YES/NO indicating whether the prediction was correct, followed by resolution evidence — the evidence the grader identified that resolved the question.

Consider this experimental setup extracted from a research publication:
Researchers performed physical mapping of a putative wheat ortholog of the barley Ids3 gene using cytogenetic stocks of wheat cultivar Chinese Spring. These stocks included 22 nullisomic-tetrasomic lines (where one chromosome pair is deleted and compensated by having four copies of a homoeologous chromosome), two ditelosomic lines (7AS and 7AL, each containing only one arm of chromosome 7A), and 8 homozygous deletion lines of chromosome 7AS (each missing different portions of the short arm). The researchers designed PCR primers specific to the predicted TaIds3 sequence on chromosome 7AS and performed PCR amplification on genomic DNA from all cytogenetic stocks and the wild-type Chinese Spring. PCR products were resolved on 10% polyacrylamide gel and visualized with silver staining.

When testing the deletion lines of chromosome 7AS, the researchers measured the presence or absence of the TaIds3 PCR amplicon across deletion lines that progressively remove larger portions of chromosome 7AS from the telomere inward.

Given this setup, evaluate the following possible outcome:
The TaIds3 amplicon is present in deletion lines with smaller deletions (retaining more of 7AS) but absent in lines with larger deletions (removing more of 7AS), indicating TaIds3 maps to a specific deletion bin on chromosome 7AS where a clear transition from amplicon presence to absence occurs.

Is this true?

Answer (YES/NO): NO